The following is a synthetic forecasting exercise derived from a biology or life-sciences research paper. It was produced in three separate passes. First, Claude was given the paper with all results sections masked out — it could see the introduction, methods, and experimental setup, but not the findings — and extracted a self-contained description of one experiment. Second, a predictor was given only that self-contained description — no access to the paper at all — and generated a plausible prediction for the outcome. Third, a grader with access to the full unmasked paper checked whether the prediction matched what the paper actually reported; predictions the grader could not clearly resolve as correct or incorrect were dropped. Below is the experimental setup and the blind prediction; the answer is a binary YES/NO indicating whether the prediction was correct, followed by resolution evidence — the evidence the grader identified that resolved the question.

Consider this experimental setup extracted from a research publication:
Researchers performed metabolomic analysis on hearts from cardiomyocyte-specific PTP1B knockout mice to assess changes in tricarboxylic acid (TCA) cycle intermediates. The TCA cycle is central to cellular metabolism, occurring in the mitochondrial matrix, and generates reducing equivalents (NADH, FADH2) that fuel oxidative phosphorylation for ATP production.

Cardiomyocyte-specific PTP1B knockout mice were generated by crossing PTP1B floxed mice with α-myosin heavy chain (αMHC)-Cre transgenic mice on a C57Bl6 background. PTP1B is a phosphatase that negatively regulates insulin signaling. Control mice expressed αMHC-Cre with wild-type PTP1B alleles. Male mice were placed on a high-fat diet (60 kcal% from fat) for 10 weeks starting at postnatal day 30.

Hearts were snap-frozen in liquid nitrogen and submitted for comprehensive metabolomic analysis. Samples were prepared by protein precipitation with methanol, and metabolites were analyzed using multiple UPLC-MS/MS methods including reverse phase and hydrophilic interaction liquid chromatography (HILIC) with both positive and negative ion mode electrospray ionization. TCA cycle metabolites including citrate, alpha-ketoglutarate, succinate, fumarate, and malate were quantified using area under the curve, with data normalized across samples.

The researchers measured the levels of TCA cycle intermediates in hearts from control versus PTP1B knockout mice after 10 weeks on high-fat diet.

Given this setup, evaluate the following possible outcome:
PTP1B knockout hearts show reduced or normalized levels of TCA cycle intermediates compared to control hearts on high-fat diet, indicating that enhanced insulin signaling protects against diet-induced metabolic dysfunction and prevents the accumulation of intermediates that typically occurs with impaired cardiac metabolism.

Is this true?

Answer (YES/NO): YES